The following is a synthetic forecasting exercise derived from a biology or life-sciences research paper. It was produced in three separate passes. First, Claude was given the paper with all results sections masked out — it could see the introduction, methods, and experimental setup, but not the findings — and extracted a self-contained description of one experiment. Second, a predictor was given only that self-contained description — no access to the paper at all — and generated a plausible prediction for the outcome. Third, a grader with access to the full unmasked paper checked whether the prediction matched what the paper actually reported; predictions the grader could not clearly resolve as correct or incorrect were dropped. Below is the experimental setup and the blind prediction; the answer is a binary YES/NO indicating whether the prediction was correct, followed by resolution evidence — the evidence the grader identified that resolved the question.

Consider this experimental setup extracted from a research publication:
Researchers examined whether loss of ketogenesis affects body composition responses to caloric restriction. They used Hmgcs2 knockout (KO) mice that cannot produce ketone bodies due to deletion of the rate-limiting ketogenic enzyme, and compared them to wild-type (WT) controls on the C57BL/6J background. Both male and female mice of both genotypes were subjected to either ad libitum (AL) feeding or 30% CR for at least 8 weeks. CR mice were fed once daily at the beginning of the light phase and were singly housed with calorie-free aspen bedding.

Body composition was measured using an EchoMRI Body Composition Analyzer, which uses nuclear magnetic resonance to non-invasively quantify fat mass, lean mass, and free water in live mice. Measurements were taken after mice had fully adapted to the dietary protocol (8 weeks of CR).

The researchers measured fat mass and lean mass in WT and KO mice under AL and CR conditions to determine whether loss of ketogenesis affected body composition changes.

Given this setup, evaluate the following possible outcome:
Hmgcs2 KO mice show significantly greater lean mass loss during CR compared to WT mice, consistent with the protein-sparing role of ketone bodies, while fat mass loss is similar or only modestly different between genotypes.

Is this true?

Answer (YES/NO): NO